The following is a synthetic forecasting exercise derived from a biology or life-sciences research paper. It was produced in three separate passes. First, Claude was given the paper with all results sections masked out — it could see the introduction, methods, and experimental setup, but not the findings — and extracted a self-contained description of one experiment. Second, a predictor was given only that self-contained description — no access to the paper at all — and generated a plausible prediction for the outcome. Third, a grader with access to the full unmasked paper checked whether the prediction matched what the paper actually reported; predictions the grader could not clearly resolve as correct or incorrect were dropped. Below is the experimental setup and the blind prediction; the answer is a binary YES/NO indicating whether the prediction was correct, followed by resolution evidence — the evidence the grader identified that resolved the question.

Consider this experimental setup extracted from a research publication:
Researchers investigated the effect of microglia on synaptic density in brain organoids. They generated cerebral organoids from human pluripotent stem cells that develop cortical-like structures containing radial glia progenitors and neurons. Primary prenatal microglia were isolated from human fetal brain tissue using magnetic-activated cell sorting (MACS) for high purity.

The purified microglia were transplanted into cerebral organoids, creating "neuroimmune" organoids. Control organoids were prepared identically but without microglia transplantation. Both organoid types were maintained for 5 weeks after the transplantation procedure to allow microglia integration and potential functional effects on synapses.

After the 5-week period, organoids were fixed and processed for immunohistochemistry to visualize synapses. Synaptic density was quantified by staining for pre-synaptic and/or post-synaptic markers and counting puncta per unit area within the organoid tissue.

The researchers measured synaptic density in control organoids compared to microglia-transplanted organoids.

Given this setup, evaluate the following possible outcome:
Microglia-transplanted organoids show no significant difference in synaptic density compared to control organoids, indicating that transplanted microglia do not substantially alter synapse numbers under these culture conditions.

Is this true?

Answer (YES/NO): NO